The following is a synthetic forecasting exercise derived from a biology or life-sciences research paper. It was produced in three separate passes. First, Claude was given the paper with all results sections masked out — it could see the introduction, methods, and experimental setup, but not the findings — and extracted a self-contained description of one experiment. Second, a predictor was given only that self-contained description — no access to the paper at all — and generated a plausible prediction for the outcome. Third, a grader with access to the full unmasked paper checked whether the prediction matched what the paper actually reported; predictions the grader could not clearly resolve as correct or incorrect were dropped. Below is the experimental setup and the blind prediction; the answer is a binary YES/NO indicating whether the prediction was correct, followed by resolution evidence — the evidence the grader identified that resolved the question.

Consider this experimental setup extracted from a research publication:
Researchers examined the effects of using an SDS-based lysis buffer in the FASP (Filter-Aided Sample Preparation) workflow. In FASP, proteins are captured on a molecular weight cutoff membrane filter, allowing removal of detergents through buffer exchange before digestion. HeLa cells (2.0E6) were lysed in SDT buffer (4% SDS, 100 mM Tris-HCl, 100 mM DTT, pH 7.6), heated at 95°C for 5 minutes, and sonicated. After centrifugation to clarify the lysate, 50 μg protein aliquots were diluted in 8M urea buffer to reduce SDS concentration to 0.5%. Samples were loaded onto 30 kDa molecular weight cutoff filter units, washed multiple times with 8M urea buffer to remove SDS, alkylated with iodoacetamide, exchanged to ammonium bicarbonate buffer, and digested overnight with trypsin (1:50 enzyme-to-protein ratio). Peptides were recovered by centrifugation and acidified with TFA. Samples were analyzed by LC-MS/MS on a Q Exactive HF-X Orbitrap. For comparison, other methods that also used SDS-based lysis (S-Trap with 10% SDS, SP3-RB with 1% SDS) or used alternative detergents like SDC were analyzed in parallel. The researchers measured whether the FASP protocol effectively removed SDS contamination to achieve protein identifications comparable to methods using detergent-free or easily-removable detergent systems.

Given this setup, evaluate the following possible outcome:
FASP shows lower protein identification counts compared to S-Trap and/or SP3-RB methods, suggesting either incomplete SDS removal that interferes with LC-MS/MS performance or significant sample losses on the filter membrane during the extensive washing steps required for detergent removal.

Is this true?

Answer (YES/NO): NO